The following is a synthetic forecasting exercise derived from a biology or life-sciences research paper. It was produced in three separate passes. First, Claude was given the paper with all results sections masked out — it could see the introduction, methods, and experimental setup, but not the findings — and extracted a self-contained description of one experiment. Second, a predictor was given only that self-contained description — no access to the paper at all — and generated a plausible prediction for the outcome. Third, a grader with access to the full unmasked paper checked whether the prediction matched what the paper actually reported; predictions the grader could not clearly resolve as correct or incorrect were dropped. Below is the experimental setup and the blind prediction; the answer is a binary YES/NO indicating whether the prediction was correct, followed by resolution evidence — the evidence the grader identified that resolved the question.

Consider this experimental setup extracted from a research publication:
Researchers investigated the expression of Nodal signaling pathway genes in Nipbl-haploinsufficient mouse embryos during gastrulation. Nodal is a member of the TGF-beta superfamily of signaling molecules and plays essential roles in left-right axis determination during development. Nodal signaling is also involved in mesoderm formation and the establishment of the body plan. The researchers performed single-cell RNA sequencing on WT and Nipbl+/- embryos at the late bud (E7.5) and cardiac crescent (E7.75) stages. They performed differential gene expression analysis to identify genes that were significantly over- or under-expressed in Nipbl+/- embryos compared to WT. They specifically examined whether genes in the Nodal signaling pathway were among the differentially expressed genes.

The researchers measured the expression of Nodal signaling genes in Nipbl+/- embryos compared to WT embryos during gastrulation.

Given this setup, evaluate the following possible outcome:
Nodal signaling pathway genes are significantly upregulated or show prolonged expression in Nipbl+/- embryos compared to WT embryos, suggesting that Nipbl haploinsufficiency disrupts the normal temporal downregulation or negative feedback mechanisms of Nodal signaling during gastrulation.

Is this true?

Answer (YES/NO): YES